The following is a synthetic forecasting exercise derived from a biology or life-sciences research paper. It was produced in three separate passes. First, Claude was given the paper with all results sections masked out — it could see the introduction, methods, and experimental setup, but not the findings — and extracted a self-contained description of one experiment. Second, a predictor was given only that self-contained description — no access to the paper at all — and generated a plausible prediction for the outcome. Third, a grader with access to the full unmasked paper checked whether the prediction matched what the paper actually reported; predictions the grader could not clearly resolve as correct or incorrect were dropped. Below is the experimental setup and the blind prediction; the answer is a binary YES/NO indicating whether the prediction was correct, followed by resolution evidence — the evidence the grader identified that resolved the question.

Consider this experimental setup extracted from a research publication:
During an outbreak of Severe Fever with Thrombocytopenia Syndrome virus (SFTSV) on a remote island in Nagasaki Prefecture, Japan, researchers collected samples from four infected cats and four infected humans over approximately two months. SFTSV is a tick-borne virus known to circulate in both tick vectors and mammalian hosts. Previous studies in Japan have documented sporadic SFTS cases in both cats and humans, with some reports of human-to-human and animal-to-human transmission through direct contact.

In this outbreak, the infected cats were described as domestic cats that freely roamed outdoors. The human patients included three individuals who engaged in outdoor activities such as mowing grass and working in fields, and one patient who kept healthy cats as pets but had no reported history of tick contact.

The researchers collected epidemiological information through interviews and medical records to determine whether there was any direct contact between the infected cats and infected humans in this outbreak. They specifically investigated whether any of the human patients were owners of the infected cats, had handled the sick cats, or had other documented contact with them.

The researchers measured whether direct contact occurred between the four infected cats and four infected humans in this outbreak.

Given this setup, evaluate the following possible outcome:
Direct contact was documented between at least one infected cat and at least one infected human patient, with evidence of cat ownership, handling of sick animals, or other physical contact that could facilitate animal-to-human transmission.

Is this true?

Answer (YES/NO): NO